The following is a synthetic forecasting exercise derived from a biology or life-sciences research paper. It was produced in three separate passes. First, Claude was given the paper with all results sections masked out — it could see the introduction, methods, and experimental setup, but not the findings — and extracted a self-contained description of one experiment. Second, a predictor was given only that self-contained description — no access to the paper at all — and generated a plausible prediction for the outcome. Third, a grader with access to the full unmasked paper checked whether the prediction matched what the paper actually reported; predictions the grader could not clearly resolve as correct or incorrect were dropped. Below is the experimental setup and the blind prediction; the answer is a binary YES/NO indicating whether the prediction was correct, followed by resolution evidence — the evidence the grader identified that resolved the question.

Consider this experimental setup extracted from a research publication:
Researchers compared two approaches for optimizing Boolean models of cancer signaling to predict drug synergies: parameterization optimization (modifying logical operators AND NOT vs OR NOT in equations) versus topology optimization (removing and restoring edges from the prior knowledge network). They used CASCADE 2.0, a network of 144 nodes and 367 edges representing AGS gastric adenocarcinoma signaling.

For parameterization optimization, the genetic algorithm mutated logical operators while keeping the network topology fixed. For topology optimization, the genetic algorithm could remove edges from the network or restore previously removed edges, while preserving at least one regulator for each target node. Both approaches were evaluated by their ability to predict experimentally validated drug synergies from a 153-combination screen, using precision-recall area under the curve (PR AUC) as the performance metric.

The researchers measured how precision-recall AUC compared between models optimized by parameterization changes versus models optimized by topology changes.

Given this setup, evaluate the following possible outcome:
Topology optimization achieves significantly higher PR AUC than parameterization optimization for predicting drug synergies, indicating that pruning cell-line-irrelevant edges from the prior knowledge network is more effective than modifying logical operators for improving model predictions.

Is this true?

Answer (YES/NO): YES